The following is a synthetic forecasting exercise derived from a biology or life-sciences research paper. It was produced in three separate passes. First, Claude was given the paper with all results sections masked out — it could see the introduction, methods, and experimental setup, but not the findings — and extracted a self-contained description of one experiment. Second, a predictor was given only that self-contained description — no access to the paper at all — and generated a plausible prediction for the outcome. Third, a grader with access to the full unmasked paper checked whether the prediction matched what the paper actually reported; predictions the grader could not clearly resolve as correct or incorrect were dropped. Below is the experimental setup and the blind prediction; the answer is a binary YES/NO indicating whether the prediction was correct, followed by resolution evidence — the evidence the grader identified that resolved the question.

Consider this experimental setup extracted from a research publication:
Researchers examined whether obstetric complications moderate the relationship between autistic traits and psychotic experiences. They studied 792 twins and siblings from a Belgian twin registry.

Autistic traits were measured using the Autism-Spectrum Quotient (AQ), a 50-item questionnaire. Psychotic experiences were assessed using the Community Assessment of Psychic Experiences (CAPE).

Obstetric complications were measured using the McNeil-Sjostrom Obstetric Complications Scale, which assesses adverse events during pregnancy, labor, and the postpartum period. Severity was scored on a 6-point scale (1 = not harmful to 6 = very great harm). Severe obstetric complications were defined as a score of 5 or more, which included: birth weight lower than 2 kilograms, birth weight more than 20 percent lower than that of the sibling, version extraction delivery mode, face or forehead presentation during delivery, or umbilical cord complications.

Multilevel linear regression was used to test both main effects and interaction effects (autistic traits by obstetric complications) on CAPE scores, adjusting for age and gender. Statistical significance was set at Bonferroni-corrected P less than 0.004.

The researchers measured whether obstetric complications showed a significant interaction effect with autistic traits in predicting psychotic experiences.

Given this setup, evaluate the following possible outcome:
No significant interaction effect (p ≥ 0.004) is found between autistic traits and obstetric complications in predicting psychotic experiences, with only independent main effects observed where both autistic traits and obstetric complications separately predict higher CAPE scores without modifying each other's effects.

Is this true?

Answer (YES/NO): NO